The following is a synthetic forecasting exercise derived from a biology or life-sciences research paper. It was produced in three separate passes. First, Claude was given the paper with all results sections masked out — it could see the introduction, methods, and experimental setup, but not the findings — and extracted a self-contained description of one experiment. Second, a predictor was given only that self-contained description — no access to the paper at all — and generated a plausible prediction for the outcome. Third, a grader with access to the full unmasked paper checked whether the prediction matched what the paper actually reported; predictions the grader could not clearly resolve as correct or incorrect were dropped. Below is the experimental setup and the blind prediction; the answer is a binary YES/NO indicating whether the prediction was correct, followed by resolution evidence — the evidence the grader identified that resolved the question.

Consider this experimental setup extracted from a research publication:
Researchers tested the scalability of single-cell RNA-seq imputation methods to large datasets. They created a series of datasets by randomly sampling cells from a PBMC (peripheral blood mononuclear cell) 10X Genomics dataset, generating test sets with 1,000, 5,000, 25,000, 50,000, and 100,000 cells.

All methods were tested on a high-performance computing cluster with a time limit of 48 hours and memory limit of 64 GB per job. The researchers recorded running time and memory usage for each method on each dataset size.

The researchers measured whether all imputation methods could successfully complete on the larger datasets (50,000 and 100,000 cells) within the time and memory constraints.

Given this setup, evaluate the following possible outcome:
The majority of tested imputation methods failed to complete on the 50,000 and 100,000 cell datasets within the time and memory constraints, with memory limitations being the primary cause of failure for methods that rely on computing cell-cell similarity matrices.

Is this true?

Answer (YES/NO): YES